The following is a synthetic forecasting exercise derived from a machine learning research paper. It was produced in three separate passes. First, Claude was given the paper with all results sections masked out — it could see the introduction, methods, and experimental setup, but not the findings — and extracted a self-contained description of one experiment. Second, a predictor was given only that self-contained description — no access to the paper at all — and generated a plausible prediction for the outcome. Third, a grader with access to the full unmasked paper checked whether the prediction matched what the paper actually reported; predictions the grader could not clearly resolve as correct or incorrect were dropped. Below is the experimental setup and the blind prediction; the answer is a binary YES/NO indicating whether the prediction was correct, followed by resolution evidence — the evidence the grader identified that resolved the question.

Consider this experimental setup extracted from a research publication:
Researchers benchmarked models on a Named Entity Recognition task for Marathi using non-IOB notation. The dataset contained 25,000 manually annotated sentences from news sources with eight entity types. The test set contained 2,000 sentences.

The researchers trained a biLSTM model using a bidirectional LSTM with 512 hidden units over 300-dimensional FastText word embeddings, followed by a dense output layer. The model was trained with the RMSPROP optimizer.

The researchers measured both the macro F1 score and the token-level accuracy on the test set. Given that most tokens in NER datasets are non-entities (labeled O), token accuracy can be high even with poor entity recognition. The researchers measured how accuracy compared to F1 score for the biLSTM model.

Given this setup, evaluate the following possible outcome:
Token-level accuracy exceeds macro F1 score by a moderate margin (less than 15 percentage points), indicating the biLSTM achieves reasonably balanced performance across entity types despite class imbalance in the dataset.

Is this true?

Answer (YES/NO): YES